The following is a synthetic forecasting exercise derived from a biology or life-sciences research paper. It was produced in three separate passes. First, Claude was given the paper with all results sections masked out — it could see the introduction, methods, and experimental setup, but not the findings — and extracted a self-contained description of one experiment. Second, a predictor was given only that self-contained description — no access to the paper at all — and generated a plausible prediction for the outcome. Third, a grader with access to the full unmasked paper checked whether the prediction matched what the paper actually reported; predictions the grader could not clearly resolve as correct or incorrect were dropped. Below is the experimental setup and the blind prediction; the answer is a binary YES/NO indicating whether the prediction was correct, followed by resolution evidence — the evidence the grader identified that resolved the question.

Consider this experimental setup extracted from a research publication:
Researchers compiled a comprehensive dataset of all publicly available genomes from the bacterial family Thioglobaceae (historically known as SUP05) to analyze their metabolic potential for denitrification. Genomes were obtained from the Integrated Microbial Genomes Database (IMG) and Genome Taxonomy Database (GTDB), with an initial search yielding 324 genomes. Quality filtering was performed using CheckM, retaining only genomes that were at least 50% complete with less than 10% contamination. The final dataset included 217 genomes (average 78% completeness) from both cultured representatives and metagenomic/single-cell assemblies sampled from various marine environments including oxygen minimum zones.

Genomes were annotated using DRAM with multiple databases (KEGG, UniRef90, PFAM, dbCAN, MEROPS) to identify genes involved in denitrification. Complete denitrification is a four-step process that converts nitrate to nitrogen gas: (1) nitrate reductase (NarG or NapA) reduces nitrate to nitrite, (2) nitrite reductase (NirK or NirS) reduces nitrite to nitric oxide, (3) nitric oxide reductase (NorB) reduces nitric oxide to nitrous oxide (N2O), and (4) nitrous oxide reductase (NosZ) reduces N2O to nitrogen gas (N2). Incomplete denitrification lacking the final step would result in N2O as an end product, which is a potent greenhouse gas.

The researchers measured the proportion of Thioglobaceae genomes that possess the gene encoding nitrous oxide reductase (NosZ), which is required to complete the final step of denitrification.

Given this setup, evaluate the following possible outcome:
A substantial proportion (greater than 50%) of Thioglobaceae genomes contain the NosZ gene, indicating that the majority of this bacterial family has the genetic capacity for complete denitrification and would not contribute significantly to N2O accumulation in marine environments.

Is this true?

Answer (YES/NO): NO